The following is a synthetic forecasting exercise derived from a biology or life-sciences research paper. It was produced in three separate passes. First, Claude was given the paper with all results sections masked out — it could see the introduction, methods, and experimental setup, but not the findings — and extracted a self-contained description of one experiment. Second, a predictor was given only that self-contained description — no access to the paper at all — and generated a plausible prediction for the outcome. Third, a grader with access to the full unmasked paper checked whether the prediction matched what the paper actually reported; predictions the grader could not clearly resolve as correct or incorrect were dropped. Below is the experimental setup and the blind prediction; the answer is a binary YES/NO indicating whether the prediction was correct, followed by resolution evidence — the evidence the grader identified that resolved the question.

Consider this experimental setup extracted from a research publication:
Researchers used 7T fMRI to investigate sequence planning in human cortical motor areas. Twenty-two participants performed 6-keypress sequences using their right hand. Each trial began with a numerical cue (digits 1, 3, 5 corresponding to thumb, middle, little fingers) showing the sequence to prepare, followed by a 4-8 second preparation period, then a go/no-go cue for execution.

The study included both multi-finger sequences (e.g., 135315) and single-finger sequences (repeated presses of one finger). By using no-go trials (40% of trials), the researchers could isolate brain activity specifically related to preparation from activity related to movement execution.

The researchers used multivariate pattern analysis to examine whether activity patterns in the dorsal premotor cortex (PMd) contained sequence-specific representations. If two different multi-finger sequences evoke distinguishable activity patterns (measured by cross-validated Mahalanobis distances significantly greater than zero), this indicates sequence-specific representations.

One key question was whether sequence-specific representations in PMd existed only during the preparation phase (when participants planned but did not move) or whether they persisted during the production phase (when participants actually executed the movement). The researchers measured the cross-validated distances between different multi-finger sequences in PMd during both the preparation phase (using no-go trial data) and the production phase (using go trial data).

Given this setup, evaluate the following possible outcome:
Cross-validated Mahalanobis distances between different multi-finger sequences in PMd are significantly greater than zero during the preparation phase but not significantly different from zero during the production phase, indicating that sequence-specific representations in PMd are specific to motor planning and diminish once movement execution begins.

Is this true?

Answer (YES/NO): NO